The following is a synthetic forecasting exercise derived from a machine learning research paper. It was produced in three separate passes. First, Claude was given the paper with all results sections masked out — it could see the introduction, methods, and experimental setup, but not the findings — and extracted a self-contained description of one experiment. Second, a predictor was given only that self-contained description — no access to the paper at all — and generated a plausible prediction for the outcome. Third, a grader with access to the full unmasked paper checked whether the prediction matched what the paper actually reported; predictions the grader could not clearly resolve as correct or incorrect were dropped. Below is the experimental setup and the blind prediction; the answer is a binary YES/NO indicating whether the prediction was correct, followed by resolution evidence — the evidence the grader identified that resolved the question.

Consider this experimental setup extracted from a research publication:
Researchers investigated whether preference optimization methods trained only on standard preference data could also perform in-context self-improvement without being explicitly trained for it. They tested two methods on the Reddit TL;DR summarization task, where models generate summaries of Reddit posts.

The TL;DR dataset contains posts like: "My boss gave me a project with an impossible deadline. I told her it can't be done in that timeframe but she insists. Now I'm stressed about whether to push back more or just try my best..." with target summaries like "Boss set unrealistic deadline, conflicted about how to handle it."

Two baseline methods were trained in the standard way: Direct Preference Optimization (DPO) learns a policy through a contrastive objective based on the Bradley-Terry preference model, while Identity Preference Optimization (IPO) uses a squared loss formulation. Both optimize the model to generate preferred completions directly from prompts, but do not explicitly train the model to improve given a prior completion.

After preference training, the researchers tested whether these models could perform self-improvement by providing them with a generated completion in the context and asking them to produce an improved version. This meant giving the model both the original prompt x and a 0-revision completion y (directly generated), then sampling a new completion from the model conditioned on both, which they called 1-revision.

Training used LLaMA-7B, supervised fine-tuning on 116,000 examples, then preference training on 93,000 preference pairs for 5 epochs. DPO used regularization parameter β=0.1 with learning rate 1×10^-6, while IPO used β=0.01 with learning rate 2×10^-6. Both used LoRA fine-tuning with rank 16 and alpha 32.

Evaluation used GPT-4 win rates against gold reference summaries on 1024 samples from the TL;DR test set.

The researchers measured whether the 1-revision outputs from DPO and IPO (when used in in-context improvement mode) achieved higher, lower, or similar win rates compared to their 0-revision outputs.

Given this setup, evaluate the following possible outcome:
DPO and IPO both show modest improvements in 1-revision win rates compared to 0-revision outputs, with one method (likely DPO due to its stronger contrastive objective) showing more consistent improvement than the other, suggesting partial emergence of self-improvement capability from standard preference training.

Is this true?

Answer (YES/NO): NO